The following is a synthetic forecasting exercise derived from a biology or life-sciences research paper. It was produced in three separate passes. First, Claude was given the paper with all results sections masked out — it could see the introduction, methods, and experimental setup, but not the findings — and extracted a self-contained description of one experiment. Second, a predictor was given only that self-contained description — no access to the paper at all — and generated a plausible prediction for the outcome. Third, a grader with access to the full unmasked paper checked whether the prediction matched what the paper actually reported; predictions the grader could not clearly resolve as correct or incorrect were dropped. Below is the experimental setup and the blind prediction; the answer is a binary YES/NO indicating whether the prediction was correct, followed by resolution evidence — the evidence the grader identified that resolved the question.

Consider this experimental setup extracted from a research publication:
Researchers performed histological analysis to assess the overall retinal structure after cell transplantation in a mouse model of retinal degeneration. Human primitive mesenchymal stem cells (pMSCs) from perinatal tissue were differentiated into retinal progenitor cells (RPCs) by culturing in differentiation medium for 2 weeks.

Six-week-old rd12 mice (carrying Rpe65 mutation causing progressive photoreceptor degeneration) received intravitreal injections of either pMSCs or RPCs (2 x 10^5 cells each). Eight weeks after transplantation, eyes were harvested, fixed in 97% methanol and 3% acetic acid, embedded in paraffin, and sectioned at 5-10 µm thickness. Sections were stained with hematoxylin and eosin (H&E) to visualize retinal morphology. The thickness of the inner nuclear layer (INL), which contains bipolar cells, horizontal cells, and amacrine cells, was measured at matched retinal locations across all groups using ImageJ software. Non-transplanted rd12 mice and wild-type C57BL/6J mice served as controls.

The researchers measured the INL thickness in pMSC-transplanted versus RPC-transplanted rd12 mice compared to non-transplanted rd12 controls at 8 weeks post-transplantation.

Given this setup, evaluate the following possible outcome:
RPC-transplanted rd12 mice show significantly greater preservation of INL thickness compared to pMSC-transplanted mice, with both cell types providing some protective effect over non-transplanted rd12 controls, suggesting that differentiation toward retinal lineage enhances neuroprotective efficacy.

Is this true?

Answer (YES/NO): YES